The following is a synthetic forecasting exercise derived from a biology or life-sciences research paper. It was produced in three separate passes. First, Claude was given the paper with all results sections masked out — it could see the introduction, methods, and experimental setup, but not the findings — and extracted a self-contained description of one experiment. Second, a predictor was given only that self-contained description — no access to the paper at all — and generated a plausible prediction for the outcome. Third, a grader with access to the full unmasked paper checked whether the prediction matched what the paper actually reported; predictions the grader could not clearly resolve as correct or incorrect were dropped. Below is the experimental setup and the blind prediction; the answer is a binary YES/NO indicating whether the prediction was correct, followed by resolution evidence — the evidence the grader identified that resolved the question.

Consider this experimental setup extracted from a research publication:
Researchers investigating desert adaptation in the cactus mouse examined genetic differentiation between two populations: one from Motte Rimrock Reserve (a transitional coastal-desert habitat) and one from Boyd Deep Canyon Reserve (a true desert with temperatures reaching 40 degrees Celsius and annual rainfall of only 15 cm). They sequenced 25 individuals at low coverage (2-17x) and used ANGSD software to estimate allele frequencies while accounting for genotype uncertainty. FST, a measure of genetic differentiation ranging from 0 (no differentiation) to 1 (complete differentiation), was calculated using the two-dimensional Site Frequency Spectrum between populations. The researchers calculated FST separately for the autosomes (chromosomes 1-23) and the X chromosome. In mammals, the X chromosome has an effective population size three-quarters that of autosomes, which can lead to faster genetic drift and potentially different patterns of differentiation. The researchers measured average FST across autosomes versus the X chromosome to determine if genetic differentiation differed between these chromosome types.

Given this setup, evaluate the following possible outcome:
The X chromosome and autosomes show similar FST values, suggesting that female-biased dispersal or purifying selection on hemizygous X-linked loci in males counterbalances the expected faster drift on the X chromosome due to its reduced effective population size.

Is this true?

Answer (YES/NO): NO